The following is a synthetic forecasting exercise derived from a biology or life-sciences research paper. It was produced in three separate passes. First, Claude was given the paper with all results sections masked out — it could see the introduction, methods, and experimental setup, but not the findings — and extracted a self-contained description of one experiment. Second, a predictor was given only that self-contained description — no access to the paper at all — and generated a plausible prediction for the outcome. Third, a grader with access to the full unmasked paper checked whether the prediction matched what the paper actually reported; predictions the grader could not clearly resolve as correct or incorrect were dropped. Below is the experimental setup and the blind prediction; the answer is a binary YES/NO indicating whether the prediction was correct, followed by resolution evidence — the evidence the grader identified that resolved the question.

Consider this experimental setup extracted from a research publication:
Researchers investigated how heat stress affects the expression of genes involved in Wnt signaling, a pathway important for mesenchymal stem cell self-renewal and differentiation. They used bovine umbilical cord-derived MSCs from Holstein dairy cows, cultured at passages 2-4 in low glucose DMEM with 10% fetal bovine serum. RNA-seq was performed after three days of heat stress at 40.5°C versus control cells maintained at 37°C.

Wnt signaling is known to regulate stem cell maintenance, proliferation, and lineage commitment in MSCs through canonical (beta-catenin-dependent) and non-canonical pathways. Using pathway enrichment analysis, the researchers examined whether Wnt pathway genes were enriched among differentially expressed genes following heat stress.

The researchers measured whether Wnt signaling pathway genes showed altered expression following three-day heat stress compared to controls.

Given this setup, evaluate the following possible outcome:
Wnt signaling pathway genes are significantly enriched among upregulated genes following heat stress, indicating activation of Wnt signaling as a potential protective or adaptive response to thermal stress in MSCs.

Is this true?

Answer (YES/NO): YES